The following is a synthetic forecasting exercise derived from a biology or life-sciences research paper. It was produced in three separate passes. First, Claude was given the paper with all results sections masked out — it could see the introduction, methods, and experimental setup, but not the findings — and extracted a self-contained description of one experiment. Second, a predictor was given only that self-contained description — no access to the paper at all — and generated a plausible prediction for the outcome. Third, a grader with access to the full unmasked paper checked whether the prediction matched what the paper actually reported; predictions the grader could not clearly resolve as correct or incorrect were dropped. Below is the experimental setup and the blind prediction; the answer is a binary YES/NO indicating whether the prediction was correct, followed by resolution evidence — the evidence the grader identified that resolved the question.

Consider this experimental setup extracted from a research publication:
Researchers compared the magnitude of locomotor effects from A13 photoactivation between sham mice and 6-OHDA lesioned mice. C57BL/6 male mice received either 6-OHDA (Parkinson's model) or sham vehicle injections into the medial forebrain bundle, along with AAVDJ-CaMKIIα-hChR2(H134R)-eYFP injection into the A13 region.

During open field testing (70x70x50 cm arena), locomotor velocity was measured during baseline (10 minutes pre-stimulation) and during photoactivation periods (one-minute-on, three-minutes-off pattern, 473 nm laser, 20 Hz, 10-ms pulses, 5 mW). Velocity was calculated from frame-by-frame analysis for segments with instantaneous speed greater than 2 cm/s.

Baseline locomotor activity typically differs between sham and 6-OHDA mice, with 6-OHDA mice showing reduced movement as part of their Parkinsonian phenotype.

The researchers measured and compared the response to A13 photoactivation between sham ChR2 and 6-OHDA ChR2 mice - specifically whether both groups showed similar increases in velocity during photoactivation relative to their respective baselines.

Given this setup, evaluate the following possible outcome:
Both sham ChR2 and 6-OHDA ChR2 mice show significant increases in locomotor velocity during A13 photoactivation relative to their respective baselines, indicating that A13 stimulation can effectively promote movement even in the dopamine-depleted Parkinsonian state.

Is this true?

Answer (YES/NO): YES